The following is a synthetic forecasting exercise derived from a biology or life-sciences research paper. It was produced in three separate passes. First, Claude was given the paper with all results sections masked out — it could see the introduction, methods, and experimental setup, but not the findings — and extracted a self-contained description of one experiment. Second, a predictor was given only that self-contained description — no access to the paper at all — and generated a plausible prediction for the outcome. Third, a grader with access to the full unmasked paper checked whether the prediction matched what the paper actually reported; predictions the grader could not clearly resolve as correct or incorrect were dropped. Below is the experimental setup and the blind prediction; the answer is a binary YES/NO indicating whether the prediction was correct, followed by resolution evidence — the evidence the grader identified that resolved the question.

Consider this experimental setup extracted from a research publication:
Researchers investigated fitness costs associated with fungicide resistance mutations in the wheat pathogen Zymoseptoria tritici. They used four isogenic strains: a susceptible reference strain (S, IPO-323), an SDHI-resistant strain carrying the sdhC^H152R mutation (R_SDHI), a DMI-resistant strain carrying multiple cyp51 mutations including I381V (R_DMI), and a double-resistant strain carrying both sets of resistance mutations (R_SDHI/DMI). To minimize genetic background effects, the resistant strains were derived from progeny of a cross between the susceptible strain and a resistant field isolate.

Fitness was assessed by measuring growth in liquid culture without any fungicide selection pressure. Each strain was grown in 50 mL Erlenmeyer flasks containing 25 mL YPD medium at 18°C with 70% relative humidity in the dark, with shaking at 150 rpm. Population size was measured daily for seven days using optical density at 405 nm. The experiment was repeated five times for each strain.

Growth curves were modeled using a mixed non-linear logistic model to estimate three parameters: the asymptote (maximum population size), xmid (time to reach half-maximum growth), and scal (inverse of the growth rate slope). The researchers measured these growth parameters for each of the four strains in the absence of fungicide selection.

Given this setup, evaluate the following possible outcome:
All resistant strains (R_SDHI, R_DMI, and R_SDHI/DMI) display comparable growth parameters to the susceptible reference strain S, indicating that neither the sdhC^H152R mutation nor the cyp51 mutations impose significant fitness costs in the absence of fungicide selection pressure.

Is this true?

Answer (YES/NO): NO